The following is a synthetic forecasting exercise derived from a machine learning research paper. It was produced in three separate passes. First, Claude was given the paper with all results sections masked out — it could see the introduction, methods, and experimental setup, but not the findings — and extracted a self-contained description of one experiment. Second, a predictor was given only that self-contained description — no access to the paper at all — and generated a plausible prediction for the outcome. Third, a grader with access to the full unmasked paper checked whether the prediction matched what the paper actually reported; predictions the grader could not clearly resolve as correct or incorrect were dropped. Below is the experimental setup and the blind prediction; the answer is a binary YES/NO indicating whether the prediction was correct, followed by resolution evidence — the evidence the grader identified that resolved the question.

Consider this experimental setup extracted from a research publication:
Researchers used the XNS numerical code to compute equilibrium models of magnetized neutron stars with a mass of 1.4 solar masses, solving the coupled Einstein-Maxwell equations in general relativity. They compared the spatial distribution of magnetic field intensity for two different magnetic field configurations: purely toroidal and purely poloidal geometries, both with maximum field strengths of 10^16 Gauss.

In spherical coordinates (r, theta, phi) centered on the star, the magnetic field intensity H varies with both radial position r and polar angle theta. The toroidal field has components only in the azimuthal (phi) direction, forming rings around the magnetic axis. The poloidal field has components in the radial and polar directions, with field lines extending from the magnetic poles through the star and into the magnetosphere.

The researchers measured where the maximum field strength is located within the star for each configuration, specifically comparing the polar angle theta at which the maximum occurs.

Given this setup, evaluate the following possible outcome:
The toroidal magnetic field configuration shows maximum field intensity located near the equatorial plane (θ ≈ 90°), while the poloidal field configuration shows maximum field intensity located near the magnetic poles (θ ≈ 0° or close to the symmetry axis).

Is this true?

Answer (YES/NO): YES